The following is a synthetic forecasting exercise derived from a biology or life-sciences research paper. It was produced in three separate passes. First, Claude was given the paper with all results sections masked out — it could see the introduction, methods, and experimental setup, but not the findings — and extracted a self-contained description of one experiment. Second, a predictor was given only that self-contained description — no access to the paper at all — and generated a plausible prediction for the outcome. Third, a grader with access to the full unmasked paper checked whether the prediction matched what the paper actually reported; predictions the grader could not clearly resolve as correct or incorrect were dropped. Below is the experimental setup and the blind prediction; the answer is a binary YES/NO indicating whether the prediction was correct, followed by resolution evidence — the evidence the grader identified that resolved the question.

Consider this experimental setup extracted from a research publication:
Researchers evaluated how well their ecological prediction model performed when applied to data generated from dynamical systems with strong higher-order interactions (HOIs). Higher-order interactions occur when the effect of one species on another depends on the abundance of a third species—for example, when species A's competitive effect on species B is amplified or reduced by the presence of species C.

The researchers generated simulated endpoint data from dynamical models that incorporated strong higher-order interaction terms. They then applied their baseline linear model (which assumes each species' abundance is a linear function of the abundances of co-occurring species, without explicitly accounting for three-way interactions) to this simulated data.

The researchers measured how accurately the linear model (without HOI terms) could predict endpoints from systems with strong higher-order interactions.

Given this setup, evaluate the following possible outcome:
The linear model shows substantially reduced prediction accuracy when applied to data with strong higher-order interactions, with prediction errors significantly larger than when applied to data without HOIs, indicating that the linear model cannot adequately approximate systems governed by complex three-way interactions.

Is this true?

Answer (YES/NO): YES